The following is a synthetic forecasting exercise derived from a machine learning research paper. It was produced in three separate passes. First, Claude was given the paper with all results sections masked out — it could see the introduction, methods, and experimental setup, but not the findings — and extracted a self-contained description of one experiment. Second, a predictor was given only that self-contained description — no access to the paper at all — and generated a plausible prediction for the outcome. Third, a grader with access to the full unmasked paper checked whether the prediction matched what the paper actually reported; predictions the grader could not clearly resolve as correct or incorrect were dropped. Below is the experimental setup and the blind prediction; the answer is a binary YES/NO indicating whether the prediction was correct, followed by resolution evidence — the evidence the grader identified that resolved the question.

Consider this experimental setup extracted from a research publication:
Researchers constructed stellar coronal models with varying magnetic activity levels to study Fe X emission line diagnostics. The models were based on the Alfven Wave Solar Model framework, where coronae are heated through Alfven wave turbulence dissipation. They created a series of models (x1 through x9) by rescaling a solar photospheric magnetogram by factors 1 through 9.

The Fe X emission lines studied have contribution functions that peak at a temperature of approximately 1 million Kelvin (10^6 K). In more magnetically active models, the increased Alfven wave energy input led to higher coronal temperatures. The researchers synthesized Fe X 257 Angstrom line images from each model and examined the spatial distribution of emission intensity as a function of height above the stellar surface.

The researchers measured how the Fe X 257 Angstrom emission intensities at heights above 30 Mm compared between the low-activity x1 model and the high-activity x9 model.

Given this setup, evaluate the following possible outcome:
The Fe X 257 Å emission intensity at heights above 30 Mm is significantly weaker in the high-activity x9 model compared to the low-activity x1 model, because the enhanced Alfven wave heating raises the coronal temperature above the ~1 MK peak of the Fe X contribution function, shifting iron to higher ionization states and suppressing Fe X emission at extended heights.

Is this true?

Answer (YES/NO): YES